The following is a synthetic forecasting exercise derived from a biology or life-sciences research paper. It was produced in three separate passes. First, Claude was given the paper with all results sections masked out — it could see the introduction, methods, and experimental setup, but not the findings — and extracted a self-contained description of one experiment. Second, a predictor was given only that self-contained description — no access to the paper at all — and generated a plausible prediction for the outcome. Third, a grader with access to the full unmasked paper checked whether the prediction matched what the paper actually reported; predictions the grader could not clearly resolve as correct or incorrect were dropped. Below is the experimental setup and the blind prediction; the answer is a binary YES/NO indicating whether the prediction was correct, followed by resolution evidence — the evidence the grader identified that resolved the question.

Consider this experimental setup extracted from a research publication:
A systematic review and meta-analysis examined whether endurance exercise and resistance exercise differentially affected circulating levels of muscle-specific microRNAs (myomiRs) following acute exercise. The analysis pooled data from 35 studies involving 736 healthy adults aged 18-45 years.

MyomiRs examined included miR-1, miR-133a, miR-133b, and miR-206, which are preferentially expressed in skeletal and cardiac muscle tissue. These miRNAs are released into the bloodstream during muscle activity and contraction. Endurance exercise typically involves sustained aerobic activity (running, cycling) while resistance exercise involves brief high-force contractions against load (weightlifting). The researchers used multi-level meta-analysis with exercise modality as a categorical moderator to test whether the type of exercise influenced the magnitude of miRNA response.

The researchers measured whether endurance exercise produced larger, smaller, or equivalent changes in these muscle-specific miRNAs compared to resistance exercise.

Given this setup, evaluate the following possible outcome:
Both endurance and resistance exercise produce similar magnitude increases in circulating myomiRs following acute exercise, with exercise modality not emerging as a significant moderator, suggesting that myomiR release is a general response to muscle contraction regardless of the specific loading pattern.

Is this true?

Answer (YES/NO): YES